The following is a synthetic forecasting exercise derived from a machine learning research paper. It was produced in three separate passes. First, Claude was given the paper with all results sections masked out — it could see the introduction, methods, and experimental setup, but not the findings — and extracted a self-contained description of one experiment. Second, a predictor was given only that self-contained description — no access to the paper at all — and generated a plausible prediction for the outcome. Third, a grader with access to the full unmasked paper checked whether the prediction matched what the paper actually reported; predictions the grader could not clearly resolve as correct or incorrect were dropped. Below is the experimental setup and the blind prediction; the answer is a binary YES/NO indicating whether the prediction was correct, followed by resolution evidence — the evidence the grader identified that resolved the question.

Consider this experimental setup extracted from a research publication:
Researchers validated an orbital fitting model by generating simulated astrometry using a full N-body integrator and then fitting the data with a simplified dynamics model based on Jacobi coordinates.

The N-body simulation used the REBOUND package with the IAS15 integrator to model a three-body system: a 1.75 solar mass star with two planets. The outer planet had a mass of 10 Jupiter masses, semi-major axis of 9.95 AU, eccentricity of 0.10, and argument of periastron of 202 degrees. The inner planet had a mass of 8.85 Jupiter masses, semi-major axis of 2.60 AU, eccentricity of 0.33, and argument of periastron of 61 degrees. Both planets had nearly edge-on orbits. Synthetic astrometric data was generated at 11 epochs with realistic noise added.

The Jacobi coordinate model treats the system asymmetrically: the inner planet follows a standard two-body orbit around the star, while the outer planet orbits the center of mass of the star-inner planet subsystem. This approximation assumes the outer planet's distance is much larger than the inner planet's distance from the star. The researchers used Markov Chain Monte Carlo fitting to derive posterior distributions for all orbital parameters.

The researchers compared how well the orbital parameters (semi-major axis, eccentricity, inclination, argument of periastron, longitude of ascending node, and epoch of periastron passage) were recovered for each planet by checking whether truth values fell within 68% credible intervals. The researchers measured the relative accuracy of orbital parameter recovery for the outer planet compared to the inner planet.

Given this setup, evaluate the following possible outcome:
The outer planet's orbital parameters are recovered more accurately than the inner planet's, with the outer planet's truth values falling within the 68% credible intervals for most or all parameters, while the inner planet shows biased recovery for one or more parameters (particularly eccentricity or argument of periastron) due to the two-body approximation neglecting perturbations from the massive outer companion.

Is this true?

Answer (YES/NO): NO